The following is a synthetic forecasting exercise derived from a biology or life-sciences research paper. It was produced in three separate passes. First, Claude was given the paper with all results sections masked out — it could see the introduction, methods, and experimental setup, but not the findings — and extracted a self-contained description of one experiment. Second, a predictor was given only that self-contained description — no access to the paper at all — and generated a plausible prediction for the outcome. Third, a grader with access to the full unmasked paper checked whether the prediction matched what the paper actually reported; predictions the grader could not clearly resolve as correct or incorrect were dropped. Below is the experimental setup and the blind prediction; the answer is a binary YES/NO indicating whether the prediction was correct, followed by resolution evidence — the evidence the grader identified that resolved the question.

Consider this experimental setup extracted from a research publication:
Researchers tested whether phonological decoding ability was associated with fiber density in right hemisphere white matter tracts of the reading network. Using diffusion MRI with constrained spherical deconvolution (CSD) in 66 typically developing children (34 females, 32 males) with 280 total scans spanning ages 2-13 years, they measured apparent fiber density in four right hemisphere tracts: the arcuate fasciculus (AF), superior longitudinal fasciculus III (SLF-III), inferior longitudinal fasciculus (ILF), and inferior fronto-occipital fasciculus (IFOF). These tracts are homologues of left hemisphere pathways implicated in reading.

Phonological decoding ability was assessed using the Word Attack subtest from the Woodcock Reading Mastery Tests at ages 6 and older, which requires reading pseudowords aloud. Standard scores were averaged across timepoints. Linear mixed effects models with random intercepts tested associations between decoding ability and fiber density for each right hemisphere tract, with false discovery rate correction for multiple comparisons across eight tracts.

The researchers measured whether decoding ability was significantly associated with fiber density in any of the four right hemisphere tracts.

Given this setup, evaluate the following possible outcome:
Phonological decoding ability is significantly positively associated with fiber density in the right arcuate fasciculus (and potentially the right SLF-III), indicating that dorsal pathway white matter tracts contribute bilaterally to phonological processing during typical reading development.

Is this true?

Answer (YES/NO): NO